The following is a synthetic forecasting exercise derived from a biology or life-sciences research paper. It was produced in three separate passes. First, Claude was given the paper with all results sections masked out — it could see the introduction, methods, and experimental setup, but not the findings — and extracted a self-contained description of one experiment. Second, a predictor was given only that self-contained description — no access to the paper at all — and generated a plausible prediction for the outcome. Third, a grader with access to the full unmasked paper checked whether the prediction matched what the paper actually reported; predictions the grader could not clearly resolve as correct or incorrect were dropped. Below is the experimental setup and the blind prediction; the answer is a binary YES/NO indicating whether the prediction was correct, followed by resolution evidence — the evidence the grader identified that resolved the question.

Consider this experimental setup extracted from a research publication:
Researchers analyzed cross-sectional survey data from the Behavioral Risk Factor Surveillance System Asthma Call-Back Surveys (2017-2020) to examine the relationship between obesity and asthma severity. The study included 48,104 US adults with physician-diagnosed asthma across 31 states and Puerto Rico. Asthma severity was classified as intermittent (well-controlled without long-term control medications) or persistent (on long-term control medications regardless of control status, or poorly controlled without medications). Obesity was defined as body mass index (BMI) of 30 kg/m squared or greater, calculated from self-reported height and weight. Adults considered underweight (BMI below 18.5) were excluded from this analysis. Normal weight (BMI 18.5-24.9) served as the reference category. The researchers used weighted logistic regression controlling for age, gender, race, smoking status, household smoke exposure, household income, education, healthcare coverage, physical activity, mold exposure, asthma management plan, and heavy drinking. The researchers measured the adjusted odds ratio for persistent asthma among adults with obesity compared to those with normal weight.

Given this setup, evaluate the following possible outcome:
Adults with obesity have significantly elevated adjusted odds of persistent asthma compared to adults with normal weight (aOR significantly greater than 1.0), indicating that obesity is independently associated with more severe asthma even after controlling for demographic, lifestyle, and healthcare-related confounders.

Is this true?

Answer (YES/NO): YES